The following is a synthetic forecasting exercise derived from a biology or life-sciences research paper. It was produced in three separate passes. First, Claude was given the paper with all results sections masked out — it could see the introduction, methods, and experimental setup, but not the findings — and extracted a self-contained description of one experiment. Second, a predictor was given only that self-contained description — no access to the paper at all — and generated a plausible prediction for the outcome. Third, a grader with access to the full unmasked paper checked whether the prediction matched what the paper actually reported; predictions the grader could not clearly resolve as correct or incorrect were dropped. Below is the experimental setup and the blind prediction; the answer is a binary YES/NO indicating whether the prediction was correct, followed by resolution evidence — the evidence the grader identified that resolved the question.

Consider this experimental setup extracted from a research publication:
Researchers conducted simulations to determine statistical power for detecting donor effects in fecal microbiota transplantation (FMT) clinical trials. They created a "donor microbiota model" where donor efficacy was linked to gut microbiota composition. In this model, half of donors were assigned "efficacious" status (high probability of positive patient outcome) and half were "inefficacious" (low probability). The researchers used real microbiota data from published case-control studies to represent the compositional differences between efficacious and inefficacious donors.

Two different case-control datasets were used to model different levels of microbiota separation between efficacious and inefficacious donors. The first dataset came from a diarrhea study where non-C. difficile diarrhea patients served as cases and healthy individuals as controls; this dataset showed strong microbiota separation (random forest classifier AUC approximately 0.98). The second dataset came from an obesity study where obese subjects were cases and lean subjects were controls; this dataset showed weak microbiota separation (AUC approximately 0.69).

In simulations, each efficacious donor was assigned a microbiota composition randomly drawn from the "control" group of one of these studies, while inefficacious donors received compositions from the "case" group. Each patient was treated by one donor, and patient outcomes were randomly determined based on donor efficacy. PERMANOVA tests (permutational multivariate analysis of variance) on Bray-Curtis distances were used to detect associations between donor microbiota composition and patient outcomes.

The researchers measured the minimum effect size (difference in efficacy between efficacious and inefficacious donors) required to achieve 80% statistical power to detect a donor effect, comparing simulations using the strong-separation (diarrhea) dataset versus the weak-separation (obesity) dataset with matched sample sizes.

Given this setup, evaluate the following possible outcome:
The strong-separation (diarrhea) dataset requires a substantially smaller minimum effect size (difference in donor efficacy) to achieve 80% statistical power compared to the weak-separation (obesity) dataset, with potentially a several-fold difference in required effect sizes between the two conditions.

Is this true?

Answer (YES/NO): YES